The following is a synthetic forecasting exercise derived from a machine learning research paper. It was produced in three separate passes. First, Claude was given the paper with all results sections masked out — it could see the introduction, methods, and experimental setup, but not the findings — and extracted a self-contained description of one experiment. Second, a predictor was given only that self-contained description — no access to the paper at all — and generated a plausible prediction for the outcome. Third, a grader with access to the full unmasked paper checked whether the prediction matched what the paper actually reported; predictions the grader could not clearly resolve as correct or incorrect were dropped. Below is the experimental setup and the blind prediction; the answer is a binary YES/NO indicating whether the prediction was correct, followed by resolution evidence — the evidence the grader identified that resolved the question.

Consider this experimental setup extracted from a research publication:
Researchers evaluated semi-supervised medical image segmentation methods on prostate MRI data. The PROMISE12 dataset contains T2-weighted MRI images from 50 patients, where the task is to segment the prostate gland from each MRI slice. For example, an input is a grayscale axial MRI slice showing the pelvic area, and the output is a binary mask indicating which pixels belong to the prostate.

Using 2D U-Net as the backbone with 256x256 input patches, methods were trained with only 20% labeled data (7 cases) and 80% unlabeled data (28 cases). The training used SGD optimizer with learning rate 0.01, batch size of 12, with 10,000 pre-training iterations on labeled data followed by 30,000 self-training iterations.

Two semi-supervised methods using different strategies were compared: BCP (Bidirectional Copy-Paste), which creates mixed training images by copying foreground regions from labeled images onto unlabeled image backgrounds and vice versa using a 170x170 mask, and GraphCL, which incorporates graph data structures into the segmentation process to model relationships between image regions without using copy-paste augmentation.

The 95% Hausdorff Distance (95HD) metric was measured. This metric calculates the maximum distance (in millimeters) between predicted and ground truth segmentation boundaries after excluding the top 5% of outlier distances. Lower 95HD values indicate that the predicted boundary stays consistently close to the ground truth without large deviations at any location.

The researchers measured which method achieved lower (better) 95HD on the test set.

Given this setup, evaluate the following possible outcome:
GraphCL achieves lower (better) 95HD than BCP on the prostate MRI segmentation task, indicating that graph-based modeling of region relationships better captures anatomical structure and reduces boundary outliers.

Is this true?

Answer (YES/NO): YES